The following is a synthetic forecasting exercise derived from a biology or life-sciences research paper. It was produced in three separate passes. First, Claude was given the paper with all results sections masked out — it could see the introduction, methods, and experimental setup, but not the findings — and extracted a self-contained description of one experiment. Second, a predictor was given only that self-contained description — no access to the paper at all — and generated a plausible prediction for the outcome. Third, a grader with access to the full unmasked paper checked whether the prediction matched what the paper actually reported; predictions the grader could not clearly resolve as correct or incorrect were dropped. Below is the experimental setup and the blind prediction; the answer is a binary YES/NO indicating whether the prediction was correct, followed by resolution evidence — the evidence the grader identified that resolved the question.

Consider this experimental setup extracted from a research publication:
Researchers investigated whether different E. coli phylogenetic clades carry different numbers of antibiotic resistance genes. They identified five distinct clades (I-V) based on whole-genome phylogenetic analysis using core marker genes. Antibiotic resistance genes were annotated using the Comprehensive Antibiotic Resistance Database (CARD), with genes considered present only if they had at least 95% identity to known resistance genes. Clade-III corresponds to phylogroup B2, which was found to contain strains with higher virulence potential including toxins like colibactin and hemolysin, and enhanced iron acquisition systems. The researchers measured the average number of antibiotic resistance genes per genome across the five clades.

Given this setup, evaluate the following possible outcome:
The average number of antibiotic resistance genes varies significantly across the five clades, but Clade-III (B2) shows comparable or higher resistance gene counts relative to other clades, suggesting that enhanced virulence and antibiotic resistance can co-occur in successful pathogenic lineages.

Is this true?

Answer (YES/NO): NO